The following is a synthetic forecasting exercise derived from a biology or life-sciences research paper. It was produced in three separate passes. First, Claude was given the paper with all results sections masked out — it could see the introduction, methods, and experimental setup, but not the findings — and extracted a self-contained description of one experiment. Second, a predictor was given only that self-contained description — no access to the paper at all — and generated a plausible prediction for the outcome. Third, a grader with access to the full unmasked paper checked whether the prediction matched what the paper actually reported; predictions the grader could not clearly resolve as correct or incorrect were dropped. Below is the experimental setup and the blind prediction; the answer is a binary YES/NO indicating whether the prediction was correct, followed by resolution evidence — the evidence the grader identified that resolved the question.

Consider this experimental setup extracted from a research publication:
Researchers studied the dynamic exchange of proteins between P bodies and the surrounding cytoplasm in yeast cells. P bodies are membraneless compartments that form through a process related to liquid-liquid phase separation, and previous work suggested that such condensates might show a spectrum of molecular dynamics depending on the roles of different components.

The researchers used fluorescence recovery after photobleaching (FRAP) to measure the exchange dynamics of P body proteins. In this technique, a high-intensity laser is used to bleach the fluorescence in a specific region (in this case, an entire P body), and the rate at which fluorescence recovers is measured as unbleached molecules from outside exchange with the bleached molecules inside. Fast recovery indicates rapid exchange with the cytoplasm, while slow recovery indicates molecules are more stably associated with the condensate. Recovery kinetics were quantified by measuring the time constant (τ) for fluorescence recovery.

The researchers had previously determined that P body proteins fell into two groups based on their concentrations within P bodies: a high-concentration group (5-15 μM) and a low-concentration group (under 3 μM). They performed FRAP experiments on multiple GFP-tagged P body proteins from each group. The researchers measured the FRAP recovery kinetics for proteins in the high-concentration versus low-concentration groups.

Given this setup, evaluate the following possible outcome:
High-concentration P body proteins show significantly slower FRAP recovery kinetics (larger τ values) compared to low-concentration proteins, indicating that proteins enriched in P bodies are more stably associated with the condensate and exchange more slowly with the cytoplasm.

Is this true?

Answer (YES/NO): YES